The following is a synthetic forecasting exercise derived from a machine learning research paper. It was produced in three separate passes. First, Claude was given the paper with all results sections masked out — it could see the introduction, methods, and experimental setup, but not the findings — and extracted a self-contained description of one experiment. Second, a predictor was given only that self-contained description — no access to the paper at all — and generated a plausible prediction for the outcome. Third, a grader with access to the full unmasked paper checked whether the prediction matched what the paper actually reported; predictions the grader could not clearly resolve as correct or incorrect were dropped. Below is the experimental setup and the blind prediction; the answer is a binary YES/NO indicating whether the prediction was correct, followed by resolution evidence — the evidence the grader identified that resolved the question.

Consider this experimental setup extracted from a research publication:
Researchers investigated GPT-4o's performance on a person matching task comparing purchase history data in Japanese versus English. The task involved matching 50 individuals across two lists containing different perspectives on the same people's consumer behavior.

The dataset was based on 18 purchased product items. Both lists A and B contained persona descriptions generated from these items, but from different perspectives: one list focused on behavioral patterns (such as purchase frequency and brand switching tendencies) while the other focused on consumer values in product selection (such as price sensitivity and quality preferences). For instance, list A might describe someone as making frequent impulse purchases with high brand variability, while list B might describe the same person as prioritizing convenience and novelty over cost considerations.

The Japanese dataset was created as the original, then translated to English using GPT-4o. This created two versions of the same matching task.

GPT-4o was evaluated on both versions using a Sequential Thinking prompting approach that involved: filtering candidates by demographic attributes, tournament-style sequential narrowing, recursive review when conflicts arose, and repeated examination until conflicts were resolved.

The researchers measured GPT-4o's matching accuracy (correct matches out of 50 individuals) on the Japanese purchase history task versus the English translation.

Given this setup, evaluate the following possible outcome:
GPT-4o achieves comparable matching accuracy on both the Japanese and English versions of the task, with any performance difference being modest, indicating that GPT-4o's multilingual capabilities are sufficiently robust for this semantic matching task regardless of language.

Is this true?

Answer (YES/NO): YES